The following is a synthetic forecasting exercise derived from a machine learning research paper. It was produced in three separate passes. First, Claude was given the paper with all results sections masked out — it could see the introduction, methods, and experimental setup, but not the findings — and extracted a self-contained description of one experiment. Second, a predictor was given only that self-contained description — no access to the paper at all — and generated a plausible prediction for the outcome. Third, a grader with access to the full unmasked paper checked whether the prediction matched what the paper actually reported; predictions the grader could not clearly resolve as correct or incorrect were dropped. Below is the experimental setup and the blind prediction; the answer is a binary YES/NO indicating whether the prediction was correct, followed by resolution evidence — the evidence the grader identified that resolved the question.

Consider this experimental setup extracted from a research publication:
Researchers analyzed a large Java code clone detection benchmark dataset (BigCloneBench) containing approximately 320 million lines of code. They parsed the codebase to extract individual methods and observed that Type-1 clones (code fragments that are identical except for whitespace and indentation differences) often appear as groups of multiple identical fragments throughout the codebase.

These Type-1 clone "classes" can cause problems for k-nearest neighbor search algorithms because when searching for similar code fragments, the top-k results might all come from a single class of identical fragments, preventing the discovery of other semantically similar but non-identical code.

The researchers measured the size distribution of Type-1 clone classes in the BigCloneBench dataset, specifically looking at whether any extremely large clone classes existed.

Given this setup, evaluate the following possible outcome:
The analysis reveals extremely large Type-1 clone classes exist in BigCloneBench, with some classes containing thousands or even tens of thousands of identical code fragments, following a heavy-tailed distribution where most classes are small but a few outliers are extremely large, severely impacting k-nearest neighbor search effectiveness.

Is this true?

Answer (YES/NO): NO